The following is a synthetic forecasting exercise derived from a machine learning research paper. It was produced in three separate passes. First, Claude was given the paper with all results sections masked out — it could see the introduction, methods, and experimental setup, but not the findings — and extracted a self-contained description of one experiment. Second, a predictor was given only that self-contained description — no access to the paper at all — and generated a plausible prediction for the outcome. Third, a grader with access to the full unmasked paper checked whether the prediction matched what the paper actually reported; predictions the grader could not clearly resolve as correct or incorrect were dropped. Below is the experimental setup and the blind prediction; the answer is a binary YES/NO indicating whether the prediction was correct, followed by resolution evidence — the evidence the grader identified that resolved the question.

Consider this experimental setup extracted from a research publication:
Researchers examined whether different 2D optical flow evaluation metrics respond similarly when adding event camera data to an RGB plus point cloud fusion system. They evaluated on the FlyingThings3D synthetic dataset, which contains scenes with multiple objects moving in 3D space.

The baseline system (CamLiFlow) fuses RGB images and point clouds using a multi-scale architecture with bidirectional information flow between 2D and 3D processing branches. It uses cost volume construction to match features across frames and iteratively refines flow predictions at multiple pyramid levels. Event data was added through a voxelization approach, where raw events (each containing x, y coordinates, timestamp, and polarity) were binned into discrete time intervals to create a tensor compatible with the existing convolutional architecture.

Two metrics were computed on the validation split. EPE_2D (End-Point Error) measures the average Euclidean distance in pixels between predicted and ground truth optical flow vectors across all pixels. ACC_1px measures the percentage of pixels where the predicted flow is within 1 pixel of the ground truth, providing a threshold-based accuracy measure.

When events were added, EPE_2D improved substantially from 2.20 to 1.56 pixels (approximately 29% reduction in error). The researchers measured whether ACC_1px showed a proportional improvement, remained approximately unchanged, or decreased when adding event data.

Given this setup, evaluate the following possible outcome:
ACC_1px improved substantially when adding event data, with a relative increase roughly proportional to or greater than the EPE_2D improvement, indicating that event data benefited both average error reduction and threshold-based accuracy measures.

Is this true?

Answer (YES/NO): NO